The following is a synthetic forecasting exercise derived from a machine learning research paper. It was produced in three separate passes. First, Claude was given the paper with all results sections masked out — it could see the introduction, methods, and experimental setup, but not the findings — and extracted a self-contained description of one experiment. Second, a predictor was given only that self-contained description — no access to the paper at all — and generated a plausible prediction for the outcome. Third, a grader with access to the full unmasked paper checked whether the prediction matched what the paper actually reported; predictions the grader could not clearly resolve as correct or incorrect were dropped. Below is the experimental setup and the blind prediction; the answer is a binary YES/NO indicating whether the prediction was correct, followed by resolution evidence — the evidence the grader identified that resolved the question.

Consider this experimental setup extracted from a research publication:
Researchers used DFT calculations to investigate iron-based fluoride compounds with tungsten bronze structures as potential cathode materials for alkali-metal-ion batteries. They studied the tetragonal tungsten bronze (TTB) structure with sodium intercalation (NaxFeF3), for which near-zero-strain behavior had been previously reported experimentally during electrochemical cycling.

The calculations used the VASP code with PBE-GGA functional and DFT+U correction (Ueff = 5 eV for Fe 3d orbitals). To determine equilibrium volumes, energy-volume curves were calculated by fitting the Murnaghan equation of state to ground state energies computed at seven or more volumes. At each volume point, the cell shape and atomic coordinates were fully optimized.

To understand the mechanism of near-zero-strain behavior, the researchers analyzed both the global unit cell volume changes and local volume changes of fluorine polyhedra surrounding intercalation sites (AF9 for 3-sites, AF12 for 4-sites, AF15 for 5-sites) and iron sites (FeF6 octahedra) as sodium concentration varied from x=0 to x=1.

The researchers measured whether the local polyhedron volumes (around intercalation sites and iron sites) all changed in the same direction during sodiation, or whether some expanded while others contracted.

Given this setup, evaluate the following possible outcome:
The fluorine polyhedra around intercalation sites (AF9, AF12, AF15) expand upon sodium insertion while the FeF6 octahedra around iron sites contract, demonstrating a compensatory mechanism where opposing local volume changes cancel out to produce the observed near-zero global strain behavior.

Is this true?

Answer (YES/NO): NO